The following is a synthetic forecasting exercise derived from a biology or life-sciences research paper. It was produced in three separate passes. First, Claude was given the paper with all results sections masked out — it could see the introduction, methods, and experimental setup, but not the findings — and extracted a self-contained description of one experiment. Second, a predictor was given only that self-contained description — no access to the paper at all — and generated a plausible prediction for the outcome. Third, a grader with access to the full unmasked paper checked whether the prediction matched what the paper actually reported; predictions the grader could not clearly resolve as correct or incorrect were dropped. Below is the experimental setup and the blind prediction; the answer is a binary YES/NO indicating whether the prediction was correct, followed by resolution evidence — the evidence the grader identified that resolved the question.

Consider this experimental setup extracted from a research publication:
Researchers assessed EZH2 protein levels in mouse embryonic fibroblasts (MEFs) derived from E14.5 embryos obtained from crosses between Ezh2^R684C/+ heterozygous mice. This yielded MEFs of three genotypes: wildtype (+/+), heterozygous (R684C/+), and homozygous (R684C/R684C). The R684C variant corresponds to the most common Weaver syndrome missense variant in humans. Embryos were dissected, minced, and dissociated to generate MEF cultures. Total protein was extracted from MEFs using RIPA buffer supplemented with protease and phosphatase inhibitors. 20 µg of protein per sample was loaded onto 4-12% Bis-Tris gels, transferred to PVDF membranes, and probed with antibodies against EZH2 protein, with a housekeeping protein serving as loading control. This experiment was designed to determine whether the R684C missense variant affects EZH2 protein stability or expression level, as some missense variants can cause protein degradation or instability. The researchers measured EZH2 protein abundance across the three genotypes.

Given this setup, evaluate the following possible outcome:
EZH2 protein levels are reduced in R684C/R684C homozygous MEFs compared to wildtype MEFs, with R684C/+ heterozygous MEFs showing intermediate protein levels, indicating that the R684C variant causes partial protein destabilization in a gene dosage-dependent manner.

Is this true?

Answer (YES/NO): NO